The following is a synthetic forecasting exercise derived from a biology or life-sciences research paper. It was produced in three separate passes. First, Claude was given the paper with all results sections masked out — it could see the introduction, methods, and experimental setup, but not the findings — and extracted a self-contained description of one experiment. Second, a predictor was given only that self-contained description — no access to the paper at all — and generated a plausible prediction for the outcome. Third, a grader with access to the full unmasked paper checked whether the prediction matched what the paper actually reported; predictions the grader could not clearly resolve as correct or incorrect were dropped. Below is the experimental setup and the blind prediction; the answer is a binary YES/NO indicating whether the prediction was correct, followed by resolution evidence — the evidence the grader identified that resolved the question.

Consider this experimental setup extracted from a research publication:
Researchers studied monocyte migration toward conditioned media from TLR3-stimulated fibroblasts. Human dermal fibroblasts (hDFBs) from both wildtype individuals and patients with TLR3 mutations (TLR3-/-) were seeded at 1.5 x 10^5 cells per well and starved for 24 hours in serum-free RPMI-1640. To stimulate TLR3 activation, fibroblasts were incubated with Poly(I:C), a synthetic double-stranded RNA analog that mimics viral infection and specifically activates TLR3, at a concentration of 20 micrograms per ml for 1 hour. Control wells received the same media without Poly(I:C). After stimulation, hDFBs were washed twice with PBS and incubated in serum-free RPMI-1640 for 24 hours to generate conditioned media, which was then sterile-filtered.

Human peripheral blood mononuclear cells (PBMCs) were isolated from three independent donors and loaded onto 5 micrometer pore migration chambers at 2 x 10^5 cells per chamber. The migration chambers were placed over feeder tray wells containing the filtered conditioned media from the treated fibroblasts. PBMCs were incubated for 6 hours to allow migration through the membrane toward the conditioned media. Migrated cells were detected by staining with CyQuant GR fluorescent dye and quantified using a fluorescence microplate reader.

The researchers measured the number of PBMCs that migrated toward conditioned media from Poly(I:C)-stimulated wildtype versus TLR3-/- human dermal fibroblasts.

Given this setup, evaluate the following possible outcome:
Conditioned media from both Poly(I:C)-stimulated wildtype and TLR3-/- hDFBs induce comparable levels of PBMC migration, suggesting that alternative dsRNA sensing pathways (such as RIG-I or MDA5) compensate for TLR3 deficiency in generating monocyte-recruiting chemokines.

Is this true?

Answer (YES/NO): NO